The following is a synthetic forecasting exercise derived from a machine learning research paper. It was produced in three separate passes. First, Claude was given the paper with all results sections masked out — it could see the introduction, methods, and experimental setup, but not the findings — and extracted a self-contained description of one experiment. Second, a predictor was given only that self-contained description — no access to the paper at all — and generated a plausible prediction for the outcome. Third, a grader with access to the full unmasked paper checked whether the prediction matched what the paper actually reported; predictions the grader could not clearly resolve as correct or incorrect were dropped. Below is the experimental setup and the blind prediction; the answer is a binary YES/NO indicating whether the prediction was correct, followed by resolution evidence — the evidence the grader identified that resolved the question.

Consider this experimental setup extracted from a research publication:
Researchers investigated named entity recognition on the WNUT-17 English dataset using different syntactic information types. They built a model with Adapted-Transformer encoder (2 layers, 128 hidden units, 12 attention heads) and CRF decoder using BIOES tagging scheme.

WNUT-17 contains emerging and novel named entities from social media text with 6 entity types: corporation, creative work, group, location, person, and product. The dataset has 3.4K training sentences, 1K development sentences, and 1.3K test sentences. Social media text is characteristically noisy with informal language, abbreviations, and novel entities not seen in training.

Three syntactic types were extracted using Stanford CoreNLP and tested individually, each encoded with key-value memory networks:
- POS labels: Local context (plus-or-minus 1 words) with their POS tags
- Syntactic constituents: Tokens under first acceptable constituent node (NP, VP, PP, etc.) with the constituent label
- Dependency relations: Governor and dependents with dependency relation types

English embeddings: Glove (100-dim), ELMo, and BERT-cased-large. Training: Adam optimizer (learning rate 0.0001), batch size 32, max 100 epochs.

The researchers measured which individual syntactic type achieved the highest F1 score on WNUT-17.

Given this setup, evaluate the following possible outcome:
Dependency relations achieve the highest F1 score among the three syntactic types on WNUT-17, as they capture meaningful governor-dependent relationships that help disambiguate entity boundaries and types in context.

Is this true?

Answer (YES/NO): NO